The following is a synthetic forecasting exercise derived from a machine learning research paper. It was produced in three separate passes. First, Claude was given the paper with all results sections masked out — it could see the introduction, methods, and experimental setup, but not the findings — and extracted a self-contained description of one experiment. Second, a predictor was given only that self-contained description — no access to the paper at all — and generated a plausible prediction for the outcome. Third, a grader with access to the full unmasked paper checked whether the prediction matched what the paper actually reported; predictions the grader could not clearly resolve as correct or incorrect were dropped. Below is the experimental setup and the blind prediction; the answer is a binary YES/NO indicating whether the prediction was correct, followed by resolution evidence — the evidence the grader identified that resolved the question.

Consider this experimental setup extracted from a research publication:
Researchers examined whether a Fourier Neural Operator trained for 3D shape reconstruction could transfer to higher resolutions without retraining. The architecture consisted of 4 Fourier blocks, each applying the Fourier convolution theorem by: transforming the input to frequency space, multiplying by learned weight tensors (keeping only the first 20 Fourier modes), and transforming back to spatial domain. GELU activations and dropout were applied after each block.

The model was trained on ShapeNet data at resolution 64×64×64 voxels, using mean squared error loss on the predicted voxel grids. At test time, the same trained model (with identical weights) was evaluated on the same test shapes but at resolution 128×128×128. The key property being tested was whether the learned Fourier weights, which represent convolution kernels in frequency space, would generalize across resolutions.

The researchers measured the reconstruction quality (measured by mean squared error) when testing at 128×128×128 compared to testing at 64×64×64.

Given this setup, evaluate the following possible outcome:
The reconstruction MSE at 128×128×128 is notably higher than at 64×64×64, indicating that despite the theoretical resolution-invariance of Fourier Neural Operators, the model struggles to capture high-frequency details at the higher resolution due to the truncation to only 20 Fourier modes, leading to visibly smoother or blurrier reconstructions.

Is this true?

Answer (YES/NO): NO